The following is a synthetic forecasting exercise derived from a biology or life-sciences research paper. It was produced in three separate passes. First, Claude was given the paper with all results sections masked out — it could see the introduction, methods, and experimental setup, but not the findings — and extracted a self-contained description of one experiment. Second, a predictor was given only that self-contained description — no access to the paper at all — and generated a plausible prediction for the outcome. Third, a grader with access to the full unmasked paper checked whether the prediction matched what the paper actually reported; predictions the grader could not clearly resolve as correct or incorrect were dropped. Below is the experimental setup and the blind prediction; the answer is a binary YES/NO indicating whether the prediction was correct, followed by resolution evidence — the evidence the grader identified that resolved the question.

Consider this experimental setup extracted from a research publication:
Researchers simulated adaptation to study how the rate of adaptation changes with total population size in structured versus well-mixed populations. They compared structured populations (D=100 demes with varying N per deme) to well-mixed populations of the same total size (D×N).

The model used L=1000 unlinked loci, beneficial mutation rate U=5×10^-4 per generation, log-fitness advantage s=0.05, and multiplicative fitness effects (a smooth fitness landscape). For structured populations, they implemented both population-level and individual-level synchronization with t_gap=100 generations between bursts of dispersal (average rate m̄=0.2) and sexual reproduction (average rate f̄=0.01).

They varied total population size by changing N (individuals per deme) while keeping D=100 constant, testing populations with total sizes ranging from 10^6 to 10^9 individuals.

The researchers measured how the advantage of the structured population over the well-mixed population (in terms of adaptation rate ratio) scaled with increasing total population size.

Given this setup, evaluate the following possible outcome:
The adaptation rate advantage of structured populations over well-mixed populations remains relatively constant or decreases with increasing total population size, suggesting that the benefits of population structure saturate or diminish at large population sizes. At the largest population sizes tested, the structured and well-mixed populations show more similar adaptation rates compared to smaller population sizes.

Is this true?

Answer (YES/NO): NO